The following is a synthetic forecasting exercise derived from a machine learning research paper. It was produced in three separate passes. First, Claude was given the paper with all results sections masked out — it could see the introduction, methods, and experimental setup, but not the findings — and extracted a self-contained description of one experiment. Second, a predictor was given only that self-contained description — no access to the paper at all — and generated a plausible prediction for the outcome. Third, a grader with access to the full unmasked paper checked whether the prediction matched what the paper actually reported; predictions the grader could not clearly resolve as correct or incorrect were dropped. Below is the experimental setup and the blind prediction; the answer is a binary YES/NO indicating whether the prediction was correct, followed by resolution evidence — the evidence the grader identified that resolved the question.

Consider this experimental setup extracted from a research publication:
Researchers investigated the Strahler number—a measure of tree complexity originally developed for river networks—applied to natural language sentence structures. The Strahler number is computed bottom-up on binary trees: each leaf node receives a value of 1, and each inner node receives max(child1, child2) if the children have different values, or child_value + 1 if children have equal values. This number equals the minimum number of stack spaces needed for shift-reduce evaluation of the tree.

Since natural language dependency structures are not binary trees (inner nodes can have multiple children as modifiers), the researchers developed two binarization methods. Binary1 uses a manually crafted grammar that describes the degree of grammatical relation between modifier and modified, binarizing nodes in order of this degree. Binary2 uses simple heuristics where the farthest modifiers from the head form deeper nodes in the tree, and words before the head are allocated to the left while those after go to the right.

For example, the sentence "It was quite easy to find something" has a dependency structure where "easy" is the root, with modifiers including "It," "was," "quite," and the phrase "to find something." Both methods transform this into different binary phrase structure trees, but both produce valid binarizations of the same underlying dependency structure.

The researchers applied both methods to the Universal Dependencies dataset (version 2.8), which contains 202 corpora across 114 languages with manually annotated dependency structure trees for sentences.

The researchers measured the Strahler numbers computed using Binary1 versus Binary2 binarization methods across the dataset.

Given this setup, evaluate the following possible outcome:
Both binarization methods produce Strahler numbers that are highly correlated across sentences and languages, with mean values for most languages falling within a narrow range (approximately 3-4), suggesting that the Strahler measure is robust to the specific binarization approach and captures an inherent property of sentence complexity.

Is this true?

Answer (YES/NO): NO